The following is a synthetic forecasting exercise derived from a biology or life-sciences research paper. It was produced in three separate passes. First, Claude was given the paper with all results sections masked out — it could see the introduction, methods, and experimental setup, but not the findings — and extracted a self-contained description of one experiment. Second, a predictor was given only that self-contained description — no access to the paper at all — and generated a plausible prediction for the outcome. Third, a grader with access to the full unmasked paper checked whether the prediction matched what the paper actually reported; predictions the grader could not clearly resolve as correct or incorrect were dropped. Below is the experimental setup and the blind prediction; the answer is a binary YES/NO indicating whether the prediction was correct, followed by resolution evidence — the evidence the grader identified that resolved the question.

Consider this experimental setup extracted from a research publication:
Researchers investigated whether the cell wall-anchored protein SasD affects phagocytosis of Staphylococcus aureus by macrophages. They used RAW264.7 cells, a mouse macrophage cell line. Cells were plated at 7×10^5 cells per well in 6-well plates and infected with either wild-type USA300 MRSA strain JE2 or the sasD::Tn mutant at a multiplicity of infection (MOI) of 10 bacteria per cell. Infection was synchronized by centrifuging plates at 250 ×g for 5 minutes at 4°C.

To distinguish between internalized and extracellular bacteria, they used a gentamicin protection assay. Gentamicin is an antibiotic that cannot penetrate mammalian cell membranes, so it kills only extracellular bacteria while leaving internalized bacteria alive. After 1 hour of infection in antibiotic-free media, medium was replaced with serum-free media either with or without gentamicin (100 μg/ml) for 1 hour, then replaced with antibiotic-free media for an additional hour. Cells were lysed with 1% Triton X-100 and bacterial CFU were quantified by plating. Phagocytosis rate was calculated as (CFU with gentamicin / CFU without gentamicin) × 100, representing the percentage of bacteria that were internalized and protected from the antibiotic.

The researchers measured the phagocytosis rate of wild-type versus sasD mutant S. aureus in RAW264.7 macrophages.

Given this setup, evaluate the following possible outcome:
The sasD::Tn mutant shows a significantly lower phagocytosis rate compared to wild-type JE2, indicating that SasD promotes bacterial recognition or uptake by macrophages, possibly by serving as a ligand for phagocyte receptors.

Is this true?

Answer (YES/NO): NO